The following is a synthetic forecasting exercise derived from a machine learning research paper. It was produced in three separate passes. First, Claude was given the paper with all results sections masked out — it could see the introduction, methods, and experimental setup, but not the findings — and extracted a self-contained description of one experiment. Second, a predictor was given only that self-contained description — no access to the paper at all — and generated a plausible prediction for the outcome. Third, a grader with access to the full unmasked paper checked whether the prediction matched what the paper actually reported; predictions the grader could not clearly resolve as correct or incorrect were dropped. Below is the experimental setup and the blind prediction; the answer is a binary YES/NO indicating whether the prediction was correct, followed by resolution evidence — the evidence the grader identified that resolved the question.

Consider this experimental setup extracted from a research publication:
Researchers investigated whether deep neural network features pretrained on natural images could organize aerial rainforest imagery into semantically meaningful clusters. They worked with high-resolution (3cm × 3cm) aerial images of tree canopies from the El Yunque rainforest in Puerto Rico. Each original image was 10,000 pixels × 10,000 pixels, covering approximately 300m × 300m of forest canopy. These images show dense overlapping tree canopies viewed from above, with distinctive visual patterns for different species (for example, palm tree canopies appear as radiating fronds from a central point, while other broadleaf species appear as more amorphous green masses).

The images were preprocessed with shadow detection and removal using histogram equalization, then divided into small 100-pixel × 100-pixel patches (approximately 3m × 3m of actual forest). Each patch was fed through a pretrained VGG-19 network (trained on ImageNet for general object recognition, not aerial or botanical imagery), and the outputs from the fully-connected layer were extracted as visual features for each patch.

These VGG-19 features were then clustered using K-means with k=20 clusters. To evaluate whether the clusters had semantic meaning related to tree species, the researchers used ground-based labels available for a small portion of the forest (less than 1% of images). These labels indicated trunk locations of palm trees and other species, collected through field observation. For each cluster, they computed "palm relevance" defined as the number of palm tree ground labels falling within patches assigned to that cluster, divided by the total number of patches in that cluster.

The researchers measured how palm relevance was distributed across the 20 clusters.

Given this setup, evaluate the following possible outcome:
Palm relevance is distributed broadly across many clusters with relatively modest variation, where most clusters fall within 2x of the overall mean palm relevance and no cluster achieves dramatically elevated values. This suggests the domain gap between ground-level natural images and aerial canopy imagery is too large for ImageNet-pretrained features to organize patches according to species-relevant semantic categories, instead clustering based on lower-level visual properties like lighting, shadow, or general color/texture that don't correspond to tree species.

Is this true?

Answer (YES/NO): NO